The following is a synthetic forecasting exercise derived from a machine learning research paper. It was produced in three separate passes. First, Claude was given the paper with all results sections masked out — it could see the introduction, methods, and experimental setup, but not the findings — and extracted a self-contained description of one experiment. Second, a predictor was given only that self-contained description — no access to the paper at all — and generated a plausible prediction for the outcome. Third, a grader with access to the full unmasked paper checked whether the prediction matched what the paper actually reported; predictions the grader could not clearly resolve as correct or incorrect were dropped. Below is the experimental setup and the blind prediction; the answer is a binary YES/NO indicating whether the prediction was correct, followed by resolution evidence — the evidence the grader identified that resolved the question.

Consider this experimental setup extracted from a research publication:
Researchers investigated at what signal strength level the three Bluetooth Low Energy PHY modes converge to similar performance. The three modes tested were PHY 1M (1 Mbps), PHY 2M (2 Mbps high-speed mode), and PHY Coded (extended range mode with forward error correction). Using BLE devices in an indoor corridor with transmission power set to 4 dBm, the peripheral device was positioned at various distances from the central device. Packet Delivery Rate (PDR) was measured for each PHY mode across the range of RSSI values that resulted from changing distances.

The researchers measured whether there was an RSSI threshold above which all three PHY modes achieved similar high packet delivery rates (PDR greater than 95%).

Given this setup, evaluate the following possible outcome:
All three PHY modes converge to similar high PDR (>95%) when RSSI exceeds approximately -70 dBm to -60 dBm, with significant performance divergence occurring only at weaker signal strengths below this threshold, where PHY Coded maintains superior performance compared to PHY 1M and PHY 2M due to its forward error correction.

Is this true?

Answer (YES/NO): NO